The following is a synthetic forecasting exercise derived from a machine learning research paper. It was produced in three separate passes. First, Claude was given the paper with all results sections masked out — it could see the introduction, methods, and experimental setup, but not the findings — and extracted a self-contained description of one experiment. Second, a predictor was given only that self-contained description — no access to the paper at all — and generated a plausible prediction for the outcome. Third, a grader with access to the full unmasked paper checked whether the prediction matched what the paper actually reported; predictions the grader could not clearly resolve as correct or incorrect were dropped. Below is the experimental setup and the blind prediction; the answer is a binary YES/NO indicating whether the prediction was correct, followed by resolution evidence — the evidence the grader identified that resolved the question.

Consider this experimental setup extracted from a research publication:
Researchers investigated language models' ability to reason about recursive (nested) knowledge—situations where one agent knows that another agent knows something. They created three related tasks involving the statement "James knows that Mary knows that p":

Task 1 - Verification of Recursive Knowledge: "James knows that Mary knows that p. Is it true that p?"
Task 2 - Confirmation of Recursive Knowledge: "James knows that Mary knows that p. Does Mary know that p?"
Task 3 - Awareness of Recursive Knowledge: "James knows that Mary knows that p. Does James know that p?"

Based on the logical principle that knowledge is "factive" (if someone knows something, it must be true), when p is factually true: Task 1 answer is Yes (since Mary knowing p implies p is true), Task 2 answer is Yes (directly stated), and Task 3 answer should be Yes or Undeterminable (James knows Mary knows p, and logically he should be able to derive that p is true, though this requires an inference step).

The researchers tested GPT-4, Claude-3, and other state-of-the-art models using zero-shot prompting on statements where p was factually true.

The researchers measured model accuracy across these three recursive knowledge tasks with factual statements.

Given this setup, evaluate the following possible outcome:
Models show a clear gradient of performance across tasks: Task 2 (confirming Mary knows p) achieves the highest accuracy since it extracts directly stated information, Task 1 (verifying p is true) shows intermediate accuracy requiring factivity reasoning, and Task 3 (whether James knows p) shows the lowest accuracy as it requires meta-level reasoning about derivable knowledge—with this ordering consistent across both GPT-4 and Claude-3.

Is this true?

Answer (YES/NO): NO